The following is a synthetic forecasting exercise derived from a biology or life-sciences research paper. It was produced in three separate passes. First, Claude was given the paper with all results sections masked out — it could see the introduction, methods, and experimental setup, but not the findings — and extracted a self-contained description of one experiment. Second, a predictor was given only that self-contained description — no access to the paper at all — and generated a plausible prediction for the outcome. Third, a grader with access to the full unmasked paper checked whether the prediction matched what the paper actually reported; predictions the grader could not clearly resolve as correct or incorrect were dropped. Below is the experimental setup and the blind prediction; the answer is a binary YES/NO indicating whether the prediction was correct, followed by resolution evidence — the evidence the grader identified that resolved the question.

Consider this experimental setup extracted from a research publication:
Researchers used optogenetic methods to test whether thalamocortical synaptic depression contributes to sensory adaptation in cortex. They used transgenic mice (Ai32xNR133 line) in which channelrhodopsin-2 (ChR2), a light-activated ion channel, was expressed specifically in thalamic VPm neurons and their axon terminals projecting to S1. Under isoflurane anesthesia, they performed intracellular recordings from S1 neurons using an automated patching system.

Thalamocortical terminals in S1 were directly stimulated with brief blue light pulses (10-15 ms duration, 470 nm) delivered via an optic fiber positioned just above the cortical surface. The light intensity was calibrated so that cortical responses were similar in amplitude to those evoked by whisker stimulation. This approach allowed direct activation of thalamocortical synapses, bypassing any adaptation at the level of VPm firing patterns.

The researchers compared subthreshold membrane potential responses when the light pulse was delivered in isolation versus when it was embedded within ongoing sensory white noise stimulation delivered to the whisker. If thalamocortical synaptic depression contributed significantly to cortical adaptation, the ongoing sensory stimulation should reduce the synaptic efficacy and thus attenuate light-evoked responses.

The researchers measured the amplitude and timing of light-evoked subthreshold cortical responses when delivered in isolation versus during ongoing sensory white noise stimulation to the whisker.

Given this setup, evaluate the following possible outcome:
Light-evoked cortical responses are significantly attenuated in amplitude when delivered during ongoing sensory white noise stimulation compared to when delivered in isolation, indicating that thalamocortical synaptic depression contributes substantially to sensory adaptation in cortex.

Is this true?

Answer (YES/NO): NO